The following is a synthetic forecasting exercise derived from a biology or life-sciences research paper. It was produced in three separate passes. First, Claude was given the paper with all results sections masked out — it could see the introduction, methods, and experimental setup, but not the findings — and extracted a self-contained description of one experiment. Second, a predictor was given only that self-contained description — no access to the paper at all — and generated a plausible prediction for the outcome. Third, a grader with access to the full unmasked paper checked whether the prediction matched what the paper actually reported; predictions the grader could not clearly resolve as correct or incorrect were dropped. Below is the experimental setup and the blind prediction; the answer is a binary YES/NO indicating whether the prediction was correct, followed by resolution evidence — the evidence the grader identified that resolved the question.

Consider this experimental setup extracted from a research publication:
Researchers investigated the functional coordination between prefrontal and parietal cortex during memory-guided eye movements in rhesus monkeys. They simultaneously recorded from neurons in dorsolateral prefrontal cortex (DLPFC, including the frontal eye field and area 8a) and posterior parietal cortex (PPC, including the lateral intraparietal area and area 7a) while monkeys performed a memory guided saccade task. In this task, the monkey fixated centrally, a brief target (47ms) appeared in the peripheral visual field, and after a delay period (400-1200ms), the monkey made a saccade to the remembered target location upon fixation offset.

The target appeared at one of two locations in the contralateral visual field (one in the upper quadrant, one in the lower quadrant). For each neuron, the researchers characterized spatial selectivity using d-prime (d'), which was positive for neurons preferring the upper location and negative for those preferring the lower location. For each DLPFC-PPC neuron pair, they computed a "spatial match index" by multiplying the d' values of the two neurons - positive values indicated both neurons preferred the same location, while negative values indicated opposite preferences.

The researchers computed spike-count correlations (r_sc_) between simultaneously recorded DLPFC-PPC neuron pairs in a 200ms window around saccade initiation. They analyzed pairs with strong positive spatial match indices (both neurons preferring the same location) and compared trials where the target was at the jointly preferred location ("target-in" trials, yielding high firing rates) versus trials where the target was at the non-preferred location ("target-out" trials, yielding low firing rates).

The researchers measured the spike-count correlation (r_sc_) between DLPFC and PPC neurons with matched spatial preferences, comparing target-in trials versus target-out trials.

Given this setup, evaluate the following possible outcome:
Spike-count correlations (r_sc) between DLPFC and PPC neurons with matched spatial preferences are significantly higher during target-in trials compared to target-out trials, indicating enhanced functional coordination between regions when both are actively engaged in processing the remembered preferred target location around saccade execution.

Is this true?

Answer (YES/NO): NO